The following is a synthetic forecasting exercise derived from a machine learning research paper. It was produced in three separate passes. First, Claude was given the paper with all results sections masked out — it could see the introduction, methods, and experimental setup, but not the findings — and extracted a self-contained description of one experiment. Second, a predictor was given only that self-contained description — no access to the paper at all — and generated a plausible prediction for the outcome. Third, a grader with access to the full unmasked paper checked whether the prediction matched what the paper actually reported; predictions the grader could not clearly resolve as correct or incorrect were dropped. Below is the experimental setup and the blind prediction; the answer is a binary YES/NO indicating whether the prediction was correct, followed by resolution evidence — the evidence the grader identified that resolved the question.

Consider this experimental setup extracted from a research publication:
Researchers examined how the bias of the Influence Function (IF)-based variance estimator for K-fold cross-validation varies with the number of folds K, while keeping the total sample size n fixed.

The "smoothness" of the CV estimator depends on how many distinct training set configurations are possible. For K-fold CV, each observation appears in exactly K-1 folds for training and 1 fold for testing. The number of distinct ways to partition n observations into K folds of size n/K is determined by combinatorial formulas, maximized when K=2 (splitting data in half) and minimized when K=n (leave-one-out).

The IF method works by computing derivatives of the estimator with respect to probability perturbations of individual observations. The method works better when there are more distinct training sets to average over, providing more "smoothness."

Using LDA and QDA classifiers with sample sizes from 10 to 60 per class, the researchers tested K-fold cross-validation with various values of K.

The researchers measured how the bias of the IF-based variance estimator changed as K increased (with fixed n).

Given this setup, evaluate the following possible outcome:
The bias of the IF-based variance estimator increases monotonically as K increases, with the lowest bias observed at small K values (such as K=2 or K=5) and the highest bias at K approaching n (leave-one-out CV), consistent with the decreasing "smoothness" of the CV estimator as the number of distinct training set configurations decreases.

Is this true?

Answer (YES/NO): NO